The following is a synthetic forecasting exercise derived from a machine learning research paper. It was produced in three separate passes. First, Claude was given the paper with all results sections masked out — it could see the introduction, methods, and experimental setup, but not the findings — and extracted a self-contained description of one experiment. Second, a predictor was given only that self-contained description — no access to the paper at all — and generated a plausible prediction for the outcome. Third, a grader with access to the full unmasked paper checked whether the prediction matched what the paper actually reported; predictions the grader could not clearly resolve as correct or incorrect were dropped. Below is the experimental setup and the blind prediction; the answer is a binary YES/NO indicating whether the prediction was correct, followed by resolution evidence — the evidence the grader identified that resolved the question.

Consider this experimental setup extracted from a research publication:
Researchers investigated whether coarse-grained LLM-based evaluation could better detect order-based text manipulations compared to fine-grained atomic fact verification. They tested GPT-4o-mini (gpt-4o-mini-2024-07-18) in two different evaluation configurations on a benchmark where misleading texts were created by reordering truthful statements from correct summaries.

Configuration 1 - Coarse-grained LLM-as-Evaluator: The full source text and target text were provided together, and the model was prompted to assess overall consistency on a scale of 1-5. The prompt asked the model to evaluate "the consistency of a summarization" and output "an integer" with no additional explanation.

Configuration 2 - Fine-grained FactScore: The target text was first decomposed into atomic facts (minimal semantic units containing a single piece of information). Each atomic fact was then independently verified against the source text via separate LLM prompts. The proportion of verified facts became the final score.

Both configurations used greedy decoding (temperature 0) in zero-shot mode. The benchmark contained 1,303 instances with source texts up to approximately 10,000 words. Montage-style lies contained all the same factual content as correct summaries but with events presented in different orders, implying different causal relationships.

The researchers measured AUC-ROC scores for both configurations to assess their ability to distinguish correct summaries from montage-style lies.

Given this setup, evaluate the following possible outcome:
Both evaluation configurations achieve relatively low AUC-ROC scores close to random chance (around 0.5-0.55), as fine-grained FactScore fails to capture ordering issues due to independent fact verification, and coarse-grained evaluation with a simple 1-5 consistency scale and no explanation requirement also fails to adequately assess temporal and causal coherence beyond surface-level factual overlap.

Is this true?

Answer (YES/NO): NO